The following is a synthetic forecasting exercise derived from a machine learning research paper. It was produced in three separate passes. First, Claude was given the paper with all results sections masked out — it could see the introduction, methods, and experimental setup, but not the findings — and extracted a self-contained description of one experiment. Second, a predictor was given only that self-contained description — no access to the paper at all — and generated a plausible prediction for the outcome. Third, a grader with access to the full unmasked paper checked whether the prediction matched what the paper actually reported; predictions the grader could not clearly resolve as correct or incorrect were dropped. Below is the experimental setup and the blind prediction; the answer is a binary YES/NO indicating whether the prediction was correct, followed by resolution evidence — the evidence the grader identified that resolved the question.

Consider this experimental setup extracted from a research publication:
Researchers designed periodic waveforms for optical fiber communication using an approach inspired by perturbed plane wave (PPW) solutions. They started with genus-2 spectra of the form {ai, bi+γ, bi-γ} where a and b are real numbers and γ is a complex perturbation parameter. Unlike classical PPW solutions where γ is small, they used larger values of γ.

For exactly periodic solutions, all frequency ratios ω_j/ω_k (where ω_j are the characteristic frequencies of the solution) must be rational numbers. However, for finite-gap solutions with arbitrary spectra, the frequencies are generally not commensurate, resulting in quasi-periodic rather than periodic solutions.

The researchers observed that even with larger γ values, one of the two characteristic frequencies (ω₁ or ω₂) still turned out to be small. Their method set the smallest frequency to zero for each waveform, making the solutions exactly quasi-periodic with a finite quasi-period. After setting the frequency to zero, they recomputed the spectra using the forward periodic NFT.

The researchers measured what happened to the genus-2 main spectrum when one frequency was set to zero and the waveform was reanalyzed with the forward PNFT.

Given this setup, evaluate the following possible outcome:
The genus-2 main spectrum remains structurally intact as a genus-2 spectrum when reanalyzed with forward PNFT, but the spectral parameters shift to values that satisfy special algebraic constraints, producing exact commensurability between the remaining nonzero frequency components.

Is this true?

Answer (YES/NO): NO